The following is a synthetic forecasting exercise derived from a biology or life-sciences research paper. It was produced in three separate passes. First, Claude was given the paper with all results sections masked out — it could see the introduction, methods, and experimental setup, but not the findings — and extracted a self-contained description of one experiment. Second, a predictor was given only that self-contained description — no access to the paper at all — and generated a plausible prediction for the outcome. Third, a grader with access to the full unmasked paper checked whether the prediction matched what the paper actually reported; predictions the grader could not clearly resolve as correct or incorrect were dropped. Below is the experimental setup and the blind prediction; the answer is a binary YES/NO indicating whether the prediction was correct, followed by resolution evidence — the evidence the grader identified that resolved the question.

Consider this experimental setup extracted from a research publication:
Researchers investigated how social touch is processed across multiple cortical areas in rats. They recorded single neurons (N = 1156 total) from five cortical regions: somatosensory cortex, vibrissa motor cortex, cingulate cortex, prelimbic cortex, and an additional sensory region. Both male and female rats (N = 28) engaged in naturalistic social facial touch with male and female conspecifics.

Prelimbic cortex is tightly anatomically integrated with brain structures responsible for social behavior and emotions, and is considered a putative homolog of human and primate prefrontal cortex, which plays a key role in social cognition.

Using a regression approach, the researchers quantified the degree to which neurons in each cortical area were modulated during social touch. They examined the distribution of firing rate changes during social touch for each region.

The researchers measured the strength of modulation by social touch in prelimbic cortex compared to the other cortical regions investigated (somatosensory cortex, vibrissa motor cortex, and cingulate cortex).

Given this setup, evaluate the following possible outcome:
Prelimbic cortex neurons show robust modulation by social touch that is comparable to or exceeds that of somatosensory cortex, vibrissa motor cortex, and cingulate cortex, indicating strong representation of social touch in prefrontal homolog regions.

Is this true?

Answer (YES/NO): NO